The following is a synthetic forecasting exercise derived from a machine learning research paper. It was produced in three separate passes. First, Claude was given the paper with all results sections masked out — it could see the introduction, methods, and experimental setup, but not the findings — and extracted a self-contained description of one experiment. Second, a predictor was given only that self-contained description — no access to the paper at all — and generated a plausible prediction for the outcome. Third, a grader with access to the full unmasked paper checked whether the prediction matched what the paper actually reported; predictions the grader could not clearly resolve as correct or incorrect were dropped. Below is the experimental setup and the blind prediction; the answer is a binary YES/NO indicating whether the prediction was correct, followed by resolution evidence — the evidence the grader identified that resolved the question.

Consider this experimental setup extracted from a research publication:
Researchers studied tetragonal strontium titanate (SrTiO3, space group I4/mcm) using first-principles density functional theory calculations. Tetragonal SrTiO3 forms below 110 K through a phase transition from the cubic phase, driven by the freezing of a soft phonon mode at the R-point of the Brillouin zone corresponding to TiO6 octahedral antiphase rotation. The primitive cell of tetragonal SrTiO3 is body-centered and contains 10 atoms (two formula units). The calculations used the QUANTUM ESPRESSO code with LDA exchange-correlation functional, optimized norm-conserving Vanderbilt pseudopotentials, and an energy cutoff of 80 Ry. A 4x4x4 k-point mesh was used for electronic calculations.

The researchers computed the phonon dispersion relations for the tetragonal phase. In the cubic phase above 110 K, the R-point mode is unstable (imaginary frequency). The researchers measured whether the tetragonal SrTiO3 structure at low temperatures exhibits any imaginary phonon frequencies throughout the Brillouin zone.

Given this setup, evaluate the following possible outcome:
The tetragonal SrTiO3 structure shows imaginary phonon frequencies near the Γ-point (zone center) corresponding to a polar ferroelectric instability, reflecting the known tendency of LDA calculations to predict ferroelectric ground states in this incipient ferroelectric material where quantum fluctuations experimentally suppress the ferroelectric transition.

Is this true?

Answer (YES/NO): NO